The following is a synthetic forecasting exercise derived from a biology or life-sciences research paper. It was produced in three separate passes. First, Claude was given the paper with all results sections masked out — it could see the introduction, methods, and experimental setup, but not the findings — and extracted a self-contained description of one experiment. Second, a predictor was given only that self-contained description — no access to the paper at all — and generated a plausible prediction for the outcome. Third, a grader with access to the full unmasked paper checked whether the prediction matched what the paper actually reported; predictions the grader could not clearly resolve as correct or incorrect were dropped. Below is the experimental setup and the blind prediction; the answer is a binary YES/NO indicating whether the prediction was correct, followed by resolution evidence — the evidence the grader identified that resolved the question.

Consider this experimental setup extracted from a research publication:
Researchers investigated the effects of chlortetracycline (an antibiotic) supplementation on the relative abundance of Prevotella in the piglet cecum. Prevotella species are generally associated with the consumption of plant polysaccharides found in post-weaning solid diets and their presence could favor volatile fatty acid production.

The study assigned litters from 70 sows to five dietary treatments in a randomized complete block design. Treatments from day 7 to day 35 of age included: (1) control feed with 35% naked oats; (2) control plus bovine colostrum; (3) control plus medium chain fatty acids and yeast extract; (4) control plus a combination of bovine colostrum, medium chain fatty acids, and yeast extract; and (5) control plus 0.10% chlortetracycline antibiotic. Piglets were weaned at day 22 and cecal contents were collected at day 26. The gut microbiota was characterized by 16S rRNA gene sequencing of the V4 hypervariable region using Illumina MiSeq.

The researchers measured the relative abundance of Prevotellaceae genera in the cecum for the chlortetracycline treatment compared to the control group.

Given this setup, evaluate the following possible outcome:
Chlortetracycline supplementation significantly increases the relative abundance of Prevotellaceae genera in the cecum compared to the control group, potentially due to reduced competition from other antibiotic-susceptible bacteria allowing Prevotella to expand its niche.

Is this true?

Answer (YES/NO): YES